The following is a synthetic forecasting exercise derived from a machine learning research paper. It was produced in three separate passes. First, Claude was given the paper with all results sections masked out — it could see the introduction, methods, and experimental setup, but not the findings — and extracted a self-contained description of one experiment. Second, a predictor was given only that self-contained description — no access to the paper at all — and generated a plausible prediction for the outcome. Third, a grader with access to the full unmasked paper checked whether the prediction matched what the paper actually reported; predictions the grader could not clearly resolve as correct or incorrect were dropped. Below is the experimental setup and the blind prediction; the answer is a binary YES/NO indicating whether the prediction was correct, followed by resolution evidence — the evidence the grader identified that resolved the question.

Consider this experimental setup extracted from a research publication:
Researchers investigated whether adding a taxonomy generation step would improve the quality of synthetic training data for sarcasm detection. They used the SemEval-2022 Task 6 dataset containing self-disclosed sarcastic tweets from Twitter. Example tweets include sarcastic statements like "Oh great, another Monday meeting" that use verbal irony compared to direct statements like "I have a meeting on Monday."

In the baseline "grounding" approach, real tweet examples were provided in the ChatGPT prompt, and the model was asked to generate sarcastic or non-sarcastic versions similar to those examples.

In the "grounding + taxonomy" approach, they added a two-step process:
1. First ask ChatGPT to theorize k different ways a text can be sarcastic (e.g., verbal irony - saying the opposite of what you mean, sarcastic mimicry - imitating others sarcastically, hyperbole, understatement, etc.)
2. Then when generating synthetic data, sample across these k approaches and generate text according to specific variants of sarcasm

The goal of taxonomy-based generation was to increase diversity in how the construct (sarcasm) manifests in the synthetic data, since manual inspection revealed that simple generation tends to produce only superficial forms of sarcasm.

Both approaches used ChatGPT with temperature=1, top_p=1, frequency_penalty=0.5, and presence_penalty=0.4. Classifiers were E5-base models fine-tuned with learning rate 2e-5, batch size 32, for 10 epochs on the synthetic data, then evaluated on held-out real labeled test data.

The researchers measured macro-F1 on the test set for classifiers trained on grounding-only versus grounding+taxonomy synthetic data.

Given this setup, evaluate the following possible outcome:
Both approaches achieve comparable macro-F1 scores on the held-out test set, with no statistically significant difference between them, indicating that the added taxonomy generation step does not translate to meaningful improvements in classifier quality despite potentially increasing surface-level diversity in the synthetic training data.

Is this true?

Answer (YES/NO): NO